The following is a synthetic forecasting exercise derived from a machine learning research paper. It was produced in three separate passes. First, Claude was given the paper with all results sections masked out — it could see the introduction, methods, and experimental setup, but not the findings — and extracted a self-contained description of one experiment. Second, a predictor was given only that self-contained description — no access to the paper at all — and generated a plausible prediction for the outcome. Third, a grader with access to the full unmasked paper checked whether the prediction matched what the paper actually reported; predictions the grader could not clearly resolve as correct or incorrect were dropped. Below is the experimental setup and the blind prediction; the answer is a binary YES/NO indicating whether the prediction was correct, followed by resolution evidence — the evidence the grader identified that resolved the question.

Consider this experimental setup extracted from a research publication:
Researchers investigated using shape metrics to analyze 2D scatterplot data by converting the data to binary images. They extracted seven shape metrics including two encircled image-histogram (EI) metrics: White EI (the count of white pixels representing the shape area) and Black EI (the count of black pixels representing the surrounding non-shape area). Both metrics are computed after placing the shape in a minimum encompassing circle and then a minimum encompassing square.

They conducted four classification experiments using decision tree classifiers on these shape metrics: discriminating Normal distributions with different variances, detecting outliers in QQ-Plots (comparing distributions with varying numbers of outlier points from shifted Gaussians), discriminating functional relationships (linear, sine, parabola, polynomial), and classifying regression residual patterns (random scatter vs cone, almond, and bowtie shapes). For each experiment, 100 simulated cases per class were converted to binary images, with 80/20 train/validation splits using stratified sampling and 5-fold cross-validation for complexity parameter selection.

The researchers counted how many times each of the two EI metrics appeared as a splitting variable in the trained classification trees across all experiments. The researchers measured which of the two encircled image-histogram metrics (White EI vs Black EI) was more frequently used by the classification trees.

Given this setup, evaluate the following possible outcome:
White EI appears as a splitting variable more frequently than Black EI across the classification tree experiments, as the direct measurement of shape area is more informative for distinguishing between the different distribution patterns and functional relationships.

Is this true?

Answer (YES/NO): YES